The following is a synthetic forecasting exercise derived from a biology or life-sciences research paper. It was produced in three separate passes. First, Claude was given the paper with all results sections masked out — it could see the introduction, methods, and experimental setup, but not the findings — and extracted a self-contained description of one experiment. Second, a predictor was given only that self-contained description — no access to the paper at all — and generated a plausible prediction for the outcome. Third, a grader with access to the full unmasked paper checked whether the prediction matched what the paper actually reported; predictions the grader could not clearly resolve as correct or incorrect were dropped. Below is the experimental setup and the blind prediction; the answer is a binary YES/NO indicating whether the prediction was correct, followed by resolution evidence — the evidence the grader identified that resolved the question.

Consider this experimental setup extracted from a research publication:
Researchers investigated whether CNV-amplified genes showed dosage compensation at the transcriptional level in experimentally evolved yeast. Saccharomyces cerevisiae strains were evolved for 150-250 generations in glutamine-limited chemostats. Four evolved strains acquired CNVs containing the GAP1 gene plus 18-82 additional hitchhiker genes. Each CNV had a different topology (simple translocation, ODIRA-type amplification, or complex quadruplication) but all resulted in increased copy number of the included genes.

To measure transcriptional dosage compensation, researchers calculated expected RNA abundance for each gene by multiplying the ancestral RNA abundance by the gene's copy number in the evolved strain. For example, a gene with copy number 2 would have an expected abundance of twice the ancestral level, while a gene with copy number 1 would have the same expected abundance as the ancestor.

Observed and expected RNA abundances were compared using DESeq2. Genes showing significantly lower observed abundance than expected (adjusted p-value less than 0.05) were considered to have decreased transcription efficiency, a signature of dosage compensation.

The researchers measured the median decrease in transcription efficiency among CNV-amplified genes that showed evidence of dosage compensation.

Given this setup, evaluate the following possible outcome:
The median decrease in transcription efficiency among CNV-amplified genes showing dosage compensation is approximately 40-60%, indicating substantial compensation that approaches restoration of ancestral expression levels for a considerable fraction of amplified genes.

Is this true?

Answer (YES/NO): NO